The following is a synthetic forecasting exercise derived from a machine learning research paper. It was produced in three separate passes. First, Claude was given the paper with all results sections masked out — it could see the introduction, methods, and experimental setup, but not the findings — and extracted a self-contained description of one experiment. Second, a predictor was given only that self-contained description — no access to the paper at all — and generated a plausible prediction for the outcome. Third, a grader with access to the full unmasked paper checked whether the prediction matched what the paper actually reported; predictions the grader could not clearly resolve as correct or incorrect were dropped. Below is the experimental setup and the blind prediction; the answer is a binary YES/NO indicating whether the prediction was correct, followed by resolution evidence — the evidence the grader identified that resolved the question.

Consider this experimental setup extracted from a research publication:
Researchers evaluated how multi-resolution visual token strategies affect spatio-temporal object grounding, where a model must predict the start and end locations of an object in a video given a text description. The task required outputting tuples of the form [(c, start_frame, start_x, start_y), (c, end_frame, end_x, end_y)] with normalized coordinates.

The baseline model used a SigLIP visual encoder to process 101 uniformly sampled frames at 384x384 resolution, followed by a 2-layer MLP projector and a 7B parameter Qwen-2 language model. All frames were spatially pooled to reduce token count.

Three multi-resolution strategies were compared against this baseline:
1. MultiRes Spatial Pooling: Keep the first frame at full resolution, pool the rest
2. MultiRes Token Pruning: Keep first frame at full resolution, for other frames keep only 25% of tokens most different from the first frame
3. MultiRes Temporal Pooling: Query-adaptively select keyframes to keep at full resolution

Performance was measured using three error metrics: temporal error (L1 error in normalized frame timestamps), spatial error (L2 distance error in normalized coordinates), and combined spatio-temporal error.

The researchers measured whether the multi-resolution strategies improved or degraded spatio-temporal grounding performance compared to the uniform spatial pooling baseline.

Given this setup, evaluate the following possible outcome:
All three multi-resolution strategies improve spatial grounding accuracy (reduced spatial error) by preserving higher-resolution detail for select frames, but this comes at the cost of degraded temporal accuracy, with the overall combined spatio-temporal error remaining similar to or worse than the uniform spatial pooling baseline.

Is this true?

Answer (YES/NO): NO